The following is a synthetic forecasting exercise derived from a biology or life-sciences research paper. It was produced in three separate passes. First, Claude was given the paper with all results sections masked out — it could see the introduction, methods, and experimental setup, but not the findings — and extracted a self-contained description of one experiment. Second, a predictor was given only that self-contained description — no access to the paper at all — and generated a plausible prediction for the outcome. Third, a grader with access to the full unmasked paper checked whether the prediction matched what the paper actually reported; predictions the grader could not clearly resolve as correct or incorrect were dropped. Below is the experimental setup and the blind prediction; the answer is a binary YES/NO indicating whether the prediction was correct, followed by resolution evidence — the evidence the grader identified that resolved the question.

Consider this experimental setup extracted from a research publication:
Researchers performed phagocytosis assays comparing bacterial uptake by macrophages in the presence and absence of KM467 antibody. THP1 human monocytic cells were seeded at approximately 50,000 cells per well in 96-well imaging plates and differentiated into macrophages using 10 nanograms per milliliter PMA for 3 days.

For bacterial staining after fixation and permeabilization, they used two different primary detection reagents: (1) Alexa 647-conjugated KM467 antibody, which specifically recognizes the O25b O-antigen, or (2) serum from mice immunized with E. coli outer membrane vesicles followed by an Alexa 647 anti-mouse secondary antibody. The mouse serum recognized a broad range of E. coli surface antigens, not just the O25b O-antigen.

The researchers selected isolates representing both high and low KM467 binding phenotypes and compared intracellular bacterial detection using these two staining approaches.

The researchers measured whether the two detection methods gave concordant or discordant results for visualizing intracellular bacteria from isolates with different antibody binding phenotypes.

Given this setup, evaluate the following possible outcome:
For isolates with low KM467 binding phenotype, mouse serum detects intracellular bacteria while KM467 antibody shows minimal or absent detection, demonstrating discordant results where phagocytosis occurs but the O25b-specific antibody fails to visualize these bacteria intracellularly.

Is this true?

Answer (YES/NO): YES